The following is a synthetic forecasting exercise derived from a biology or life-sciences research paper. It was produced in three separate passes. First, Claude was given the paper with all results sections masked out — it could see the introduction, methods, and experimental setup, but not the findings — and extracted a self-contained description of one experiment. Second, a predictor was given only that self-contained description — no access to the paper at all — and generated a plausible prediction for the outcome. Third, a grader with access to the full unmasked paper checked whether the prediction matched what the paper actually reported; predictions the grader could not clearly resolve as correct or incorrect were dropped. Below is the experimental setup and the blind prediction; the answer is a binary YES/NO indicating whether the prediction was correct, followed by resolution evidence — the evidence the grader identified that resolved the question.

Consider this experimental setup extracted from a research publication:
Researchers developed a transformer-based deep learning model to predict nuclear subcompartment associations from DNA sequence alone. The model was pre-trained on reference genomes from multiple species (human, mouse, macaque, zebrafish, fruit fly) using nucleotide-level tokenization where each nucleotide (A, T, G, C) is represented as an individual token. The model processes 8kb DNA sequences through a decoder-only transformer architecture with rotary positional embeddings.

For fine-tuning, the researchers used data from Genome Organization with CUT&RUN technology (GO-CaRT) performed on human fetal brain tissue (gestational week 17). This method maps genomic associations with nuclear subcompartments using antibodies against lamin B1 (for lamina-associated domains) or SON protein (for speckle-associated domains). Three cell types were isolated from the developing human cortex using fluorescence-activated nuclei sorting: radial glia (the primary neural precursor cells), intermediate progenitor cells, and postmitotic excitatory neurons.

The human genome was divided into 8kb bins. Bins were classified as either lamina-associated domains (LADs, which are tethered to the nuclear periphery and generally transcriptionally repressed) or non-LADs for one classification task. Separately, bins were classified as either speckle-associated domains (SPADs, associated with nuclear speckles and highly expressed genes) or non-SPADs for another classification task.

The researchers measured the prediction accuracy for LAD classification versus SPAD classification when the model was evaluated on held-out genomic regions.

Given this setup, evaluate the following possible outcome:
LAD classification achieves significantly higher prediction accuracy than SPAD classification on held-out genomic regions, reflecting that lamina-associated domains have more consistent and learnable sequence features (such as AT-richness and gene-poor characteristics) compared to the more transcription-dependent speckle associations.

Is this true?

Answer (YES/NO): NO